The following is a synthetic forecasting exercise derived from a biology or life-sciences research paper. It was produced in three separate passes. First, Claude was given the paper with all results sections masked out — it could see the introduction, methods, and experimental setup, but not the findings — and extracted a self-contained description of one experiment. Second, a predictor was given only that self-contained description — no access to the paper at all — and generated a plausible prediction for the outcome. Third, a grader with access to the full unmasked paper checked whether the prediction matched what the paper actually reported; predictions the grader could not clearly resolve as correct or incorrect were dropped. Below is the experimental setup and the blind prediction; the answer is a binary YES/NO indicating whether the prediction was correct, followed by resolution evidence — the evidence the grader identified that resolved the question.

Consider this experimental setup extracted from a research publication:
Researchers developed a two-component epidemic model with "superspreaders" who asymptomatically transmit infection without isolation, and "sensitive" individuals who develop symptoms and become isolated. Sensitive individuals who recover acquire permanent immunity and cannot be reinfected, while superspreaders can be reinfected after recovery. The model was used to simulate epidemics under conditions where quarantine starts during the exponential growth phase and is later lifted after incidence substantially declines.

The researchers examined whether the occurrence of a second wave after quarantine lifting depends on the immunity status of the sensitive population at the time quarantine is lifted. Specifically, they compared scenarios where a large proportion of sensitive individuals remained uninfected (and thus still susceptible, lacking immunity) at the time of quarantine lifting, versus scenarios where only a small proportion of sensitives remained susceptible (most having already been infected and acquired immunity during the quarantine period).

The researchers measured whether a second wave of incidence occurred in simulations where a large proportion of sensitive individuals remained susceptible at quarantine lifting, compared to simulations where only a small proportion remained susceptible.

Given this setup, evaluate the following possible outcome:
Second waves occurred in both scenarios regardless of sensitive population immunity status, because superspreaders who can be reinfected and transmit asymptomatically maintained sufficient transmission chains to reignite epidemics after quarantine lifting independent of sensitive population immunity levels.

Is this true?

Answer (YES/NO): NO